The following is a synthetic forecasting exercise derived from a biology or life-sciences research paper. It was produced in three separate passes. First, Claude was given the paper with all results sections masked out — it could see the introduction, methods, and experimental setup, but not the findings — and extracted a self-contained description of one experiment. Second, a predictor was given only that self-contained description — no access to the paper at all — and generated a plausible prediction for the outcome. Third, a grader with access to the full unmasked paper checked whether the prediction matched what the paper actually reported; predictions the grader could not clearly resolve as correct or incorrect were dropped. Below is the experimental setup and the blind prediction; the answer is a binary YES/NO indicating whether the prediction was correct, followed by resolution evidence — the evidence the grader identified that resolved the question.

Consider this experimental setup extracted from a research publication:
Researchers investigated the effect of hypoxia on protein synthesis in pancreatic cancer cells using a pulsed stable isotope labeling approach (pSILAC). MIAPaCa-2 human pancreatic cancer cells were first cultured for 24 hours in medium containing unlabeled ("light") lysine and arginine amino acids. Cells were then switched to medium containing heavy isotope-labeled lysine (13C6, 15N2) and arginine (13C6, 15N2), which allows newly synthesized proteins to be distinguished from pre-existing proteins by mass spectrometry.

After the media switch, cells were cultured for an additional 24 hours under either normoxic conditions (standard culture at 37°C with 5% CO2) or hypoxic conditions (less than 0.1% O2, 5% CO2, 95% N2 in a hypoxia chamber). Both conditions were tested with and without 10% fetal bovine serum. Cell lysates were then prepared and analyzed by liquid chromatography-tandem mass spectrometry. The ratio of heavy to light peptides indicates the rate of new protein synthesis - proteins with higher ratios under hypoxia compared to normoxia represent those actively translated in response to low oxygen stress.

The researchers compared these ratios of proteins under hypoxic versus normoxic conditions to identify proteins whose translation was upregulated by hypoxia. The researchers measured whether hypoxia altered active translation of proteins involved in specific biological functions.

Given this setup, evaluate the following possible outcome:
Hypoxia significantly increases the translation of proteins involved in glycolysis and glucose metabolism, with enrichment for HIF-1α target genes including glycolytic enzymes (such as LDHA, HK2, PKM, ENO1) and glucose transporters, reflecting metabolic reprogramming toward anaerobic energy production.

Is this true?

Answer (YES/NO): NO